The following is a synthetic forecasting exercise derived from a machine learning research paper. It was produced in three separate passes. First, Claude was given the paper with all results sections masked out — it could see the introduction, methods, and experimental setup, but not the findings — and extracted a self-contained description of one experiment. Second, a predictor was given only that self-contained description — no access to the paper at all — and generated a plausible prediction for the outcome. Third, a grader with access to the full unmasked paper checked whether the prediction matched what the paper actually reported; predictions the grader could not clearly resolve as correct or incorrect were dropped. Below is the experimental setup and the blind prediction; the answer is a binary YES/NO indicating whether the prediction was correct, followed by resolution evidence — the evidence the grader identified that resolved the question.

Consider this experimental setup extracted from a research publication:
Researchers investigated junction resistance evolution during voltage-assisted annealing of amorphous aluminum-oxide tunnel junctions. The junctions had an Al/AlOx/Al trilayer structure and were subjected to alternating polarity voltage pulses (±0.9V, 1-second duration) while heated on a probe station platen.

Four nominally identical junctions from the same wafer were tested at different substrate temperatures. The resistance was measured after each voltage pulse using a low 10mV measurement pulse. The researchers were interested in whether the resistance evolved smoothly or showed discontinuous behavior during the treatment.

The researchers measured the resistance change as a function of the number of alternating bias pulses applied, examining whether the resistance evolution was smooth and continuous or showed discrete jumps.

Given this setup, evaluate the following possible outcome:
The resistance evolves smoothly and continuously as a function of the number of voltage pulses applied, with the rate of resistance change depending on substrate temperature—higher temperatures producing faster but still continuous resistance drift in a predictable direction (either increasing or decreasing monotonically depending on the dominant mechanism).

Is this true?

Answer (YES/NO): NO